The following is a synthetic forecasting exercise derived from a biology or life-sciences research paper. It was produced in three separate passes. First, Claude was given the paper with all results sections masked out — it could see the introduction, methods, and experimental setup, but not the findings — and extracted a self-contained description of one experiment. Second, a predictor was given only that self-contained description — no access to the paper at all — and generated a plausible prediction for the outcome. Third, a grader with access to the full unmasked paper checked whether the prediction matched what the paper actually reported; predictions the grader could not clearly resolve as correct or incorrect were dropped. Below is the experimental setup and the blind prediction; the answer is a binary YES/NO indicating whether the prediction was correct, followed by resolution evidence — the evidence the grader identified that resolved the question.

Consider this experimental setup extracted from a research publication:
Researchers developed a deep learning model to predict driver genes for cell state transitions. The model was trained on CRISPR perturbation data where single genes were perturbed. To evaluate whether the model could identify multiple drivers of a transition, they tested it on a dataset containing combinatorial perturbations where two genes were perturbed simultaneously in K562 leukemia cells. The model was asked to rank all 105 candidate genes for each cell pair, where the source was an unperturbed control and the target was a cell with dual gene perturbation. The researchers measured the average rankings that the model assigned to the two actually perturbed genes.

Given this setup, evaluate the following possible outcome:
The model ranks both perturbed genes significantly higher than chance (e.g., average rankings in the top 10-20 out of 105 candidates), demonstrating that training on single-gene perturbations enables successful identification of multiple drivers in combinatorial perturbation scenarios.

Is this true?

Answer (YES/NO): NO